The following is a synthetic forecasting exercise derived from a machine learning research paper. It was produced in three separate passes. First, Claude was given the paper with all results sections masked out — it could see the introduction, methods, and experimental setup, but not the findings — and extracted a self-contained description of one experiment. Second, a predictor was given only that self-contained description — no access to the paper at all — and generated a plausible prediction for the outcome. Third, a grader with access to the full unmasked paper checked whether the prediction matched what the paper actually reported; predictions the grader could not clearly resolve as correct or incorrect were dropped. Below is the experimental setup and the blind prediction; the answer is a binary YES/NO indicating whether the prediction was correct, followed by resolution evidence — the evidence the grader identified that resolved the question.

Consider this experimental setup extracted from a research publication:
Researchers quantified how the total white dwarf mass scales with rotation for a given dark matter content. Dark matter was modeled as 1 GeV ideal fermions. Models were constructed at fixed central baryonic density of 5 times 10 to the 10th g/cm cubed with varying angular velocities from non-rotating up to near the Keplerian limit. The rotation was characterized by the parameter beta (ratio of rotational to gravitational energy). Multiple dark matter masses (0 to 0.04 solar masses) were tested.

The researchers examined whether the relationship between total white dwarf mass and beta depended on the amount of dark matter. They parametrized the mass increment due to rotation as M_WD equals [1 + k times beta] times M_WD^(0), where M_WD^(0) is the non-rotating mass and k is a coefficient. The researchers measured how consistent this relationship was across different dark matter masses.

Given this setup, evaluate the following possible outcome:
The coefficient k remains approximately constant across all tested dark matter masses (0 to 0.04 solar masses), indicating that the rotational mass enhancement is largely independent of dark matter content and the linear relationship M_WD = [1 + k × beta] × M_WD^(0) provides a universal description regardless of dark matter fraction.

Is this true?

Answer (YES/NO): YES